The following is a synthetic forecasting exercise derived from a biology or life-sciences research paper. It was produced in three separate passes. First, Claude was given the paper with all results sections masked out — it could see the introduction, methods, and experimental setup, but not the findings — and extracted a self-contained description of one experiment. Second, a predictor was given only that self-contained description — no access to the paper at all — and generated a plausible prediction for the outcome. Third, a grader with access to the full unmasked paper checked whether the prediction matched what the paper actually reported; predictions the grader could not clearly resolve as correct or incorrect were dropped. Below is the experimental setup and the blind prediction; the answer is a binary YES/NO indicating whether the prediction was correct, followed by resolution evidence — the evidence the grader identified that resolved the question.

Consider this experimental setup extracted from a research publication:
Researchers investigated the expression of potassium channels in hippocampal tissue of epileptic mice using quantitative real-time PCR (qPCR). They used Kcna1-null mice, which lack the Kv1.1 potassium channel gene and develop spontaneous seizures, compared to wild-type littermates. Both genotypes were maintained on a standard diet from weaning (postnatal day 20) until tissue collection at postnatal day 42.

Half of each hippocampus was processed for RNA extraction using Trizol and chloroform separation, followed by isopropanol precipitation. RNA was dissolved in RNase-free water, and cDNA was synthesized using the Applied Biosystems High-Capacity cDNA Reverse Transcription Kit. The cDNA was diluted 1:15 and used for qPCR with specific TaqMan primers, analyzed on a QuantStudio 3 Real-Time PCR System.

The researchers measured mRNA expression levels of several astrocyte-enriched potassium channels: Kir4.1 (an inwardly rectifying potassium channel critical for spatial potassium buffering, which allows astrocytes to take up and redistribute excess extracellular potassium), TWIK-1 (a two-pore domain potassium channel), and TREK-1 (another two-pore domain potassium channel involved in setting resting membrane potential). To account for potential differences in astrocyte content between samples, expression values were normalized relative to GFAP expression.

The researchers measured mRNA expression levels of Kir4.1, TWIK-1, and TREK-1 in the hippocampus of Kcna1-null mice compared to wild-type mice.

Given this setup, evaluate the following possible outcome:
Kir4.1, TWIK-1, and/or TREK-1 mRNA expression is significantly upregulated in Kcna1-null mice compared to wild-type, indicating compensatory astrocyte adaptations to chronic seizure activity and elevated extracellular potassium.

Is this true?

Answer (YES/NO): YES